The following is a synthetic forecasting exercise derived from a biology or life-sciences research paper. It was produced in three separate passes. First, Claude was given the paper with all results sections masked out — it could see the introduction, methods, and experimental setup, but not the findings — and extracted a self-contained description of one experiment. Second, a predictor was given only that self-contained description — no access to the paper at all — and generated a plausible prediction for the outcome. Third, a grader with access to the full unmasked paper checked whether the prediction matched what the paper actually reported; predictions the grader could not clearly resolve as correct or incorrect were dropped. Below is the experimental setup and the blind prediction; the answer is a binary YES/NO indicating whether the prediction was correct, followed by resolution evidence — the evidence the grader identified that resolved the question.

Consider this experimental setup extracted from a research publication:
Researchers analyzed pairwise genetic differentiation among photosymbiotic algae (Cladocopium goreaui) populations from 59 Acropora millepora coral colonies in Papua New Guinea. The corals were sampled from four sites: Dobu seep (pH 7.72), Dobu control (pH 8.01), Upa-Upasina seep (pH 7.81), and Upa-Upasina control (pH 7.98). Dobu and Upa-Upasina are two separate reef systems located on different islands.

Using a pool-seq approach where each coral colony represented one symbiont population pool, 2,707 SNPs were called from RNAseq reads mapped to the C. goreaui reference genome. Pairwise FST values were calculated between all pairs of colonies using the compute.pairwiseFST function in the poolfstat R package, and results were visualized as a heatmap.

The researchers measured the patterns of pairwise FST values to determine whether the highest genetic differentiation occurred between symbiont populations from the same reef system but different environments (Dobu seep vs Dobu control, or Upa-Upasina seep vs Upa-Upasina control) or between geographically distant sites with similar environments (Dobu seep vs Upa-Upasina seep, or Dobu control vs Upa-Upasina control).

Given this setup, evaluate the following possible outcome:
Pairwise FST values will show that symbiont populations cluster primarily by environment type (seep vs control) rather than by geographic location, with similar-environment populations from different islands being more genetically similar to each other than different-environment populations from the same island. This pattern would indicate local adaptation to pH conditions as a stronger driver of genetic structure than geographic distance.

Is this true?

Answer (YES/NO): NO